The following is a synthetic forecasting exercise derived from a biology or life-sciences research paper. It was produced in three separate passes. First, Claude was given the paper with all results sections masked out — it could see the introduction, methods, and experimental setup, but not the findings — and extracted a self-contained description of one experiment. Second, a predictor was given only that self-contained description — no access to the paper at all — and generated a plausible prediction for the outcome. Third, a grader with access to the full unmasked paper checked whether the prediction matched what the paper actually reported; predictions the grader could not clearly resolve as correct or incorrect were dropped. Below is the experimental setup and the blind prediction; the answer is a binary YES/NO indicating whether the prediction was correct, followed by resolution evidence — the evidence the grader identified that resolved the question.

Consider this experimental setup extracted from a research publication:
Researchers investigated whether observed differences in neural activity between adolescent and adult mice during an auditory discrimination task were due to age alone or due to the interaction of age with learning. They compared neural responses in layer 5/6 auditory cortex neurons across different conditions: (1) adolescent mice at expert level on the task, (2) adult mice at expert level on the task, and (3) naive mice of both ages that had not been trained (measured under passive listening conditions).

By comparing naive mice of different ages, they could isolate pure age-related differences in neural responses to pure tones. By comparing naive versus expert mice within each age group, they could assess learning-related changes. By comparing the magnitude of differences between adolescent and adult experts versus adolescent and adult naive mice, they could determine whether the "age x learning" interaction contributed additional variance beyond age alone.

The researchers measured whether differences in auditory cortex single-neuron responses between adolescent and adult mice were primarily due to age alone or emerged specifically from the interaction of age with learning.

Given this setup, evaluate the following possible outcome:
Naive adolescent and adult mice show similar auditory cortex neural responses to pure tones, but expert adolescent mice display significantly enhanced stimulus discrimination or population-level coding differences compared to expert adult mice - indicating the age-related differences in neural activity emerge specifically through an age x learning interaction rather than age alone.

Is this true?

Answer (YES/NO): NO